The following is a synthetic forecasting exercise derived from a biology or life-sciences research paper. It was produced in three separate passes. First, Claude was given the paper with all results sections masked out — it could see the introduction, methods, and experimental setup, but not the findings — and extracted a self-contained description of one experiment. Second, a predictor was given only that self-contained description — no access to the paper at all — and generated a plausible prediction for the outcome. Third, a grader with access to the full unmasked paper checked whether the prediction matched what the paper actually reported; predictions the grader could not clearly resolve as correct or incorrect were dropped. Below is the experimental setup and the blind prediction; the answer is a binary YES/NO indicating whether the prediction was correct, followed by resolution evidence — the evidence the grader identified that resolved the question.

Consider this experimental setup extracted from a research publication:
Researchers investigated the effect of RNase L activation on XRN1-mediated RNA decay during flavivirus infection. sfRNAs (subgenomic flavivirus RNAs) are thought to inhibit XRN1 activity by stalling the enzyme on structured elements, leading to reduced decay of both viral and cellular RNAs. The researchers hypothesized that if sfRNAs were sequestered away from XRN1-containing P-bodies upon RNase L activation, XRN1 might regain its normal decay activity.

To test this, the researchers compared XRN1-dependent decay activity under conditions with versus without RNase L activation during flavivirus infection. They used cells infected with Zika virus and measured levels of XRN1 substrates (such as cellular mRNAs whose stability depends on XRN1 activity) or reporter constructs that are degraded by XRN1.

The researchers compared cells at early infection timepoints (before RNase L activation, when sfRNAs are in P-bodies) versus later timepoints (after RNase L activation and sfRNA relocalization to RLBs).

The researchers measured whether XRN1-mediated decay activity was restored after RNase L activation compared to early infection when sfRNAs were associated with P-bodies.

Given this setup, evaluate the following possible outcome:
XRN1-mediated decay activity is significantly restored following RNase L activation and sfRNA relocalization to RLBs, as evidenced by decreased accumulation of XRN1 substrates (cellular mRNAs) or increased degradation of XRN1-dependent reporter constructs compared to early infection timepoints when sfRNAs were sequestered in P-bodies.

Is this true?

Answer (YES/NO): YES